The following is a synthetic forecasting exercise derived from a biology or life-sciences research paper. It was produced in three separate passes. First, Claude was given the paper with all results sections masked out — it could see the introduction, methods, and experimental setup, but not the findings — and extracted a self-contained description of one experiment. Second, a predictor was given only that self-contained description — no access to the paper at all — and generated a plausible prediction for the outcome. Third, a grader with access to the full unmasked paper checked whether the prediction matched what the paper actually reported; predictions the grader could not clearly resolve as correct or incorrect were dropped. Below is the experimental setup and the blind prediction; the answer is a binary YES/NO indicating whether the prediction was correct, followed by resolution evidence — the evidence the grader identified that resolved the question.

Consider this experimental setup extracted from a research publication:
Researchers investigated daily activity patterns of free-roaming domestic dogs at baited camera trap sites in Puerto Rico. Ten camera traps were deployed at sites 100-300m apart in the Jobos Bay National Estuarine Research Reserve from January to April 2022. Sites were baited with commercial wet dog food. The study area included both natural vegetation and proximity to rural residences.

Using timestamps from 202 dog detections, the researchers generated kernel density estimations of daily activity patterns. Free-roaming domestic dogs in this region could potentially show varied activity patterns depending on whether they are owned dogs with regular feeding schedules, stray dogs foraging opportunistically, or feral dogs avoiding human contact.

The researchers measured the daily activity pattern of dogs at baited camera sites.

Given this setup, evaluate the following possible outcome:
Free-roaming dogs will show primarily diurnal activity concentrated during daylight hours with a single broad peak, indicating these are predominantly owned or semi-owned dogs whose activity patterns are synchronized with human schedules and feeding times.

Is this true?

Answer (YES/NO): NO